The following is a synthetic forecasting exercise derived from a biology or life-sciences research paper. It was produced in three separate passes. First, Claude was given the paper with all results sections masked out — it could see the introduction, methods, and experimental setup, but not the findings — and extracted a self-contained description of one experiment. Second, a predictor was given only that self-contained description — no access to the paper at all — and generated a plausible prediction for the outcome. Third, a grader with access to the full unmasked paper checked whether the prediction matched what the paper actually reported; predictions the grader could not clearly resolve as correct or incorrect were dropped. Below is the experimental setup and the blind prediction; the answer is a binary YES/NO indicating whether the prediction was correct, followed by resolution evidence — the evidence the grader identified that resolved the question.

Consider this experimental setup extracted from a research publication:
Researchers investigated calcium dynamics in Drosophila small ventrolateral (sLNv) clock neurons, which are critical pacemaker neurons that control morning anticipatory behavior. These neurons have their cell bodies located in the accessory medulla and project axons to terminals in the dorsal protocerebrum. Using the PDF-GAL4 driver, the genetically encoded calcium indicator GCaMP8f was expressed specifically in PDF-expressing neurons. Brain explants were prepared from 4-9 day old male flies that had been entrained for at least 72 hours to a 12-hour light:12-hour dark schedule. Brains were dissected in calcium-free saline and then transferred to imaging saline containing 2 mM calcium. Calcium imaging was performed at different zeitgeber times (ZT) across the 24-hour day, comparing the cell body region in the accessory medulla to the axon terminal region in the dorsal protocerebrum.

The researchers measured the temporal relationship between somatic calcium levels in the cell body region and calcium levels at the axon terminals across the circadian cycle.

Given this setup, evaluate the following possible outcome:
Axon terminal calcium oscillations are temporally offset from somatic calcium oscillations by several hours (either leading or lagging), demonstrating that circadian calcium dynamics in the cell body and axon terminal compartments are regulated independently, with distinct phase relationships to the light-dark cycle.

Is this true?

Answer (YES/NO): YES